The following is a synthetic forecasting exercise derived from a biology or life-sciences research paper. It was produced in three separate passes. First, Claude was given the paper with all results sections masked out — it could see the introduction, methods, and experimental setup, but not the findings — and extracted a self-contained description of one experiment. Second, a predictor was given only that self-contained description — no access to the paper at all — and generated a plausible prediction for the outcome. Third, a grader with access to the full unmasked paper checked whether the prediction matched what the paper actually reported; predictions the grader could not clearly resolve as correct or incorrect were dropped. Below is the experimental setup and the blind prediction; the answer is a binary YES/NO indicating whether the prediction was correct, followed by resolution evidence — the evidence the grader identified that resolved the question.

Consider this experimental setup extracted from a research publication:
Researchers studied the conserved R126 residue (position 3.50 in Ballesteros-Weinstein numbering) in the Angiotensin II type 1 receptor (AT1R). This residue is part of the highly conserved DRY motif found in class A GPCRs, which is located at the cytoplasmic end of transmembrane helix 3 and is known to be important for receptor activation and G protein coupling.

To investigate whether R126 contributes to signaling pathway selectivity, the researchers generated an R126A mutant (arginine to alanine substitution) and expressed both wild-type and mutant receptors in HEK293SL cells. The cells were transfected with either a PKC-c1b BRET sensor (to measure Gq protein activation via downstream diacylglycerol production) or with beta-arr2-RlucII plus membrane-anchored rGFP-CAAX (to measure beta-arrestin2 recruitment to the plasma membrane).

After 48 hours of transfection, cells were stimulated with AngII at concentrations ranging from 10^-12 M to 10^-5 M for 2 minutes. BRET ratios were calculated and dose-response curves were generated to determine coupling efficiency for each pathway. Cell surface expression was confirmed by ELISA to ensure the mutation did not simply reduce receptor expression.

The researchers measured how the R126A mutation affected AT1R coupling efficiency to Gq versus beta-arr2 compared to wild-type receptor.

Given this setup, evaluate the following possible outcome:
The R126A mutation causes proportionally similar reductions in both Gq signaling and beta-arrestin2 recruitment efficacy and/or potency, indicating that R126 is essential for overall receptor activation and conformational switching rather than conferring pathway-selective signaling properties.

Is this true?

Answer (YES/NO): NO